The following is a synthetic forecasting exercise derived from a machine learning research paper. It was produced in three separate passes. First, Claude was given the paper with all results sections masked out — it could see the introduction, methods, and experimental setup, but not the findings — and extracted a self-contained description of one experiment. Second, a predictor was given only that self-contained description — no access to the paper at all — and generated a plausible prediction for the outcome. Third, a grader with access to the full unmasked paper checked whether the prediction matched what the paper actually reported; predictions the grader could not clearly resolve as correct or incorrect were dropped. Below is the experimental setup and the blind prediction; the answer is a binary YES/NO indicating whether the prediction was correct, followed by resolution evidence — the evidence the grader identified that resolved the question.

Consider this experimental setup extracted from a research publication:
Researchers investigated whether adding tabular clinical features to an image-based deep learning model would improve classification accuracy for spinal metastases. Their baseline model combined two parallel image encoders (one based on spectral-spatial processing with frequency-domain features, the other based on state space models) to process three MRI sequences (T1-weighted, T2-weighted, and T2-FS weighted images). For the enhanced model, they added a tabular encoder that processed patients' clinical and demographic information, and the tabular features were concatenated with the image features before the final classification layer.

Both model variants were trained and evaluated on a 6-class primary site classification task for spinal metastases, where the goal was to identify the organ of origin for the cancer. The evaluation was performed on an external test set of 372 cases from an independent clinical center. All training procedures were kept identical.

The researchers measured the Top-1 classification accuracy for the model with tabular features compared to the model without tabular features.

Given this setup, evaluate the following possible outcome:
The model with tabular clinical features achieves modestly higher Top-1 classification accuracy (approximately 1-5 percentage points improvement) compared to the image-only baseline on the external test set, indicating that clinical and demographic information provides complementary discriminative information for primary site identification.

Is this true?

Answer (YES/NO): NO